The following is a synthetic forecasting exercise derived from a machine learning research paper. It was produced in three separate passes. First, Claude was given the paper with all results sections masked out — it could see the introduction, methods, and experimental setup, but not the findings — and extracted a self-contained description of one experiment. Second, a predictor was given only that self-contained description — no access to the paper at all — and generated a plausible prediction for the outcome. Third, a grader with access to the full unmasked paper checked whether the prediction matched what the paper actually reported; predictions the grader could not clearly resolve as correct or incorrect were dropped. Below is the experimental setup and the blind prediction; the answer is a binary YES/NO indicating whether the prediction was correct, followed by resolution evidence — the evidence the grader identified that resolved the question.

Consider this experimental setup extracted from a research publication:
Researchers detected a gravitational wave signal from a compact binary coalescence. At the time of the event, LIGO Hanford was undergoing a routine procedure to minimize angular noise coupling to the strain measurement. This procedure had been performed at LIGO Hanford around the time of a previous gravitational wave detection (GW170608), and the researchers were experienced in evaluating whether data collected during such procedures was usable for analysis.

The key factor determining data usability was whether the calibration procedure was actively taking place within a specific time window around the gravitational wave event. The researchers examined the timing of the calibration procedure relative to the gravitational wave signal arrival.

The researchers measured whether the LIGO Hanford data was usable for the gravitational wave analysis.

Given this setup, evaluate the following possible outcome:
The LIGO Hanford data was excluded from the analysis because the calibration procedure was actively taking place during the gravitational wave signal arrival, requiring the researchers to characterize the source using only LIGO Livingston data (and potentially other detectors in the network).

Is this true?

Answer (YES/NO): NO